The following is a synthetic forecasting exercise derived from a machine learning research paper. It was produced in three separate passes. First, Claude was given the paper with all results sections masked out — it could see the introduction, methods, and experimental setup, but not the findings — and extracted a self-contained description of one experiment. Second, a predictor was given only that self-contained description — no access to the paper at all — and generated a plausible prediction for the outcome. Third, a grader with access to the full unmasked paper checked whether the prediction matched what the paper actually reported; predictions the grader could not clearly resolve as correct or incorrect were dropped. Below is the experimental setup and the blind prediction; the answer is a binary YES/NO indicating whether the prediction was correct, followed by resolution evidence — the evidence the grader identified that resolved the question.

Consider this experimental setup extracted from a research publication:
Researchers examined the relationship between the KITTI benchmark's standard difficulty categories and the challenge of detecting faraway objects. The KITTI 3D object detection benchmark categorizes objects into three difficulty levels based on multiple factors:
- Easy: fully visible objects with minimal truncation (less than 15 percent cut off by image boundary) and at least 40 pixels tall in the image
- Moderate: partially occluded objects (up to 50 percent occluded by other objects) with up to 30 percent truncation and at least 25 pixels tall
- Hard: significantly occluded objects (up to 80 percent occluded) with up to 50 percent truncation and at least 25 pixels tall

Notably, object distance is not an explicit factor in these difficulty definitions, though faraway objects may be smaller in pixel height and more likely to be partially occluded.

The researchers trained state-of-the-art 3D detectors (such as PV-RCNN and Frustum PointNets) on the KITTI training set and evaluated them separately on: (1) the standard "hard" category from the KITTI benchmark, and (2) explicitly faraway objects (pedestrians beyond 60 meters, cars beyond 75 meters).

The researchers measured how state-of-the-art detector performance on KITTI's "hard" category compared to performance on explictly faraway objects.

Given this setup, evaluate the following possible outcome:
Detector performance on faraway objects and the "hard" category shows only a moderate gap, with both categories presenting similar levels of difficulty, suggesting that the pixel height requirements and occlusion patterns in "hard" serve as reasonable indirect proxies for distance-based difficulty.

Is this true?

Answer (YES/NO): NO